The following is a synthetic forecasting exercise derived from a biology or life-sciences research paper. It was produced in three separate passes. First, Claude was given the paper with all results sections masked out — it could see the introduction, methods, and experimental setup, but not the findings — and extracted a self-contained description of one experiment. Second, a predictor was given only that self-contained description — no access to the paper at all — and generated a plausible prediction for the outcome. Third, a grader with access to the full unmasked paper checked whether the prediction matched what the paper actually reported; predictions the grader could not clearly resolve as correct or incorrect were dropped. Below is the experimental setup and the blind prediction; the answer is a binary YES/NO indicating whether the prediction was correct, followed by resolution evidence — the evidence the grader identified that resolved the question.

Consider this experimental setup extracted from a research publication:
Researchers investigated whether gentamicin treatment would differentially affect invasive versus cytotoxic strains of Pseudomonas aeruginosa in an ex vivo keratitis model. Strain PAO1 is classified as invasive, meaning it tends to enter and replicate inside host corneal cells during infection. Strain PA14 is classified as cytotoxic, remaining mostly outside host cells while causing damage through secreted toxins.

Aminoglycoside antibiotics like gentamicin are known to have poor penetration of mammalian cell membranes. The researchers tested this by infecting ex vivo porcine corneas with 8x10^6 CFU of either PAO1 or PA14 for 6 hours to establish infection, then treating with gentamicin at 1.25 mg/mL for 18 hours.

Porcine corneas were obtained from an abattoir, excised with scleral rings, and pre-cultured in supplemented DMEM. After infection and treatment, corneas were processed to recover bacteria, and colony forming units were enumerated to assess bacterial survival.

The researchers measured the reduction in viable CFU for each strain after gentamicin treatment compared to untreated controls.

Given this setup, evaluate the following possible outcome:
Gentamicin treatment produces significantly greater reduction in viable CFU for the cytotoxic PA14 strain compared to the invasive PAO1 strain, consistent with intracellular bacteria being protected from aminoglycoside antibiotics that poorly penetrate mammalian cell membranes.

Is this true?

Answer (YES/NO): NO